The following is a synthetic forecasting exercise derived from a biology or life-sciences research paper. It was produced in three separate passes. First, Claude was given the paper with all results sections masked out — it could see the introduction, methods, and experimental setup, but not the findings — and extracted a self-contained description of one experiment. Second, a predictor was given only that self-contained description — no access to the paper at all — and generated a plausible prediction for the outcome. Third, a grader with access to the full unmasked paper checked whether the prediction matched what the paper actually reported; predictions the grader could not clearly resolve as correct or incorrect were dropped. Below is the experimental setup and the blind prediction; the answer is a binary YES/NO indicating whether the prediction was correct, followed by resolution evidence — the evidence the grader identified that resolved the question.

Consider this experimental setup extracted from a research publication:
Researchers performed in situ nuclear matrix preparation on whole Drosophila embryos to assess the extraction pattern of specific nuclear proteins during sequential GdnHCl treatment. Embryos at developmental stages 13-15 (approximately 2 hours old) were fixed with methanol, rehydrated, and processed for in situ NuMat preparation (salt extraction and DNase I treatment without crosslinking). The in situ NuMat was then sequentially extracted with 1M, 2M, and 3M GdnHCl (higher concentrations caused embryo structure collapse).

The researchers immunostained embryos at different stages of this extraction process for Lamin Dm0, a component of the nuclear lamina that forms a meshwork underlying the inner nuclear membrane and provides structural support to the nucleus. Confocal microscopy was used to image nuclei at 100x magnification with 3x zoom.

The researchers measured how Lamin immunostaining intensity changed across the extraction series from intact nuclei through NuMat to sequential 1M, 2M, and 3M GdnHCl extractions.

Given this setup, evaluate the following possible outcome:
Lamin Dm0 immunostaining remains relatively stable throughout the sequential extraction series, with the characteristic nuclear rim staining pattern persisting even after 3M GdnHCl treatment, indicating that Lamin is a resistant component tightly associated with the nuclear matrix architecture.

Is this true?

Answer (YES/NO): YES